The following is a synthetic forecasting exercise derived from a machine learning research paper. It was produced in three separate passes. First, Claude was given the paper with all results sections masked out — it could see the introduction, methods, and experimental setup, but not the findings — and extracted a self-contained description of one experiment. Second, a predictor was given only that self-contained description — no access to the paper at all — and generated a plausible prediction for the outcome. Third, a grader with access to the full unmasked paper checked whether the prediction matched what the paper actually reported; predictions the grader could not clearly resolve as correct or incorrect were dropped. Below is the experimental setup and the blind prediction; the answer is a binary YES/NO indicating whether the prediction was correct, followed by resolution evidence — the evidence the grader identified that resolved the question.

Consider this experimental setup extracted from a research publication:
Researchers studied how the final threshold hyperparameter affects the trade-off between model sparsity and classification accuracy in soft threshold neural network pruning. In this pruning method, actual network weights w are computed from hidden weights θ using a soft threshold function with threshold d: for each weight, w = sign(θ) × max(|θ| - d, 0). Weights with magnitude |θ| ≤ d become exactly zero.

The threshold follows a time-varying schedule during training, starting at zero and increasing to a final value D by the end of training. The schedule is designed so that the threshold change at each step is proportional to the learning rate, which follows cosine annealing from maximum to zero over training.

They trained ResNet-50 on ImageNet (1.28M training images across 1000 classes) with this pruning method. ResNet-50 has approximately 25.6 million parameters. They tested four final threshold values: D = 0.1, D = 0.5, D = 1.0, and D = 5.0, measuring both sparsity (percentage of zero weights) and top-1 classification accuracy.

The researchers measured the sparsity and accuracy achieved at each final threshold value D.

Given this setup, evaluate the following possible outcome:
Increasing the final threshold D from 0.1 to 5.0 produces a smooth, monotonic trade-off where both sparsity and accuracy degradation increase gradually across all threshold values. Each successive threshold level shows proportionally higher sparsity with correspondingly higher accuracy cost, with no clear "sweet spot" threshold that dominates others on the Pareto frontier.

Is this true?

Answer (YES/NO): NO